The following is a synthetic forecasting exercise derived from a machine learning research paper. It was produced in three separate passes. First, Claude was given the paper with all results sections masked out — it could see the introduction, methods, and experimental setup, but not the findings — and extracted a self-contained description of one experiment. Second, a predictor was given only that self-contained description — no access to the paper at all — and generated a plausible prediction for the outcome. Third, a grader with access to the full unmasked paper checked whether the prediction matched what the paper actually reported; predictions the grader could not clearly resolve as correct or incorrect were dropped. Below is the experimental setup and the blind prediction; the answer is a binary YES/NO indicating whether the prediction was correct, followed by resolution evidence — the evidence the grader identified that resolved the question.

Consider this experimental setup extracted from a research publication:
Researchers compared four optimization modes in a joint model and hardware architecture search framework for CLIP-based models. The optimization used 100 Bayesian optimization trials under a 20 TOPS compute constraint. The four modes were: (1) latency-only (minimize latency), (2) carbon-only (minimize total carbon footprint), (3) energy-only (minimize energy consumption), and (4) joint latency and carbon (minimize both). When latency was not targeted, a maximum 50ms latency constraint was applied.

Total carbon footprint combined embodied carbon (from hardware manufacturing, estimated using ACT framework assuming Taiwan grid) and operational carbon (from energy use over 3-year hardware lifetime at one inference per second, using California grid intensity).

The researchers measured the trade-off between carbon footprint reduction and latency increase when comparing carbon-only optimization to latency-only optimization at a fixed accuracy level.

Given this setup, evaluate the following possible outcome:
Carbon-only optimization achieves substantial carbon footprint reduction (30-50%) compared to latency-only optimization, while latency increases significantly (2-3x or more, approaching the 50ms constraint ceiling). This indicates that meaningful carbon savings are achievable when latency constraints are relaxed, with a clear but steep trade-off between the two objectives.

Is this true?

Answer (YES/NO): NO